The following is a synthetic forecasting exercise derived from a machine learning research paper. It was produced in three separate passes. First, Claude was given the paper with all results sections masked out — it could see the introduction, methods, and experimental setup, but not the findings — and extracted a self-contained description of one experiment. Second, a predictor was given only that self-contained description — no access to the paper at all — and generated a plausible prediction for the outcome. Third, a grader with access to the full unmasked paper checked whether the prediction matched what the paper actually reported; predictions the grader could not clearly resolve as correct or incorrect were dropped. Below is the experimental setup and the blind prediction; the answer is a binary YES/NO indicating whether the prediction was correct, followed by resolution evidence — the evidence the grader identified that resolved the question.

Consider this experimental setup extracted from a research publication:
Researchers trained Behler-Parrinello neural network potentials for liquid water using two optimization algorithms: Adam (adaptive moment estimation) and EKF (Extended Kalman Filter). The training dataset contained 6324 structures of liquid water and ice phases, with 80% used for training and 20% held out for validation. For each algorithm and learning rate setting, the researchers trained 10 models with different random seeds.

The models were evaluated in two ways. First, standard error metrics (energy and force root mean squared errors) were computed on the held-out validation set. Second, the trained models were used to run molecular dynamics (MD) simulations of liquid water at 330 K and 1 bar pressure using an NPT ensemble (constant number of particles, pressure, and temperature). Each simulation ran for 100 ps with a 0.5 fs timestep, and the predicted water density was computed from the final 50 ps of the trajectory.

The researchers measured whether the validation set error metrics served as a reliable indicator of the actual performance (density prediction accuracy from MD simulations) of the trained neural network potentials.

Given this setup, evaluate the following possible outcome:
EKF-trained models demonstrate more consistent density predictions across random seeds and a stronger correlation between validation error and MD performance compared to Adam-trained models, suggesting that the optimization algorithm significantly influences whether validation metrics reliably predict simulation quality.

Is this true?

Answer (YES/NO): NO